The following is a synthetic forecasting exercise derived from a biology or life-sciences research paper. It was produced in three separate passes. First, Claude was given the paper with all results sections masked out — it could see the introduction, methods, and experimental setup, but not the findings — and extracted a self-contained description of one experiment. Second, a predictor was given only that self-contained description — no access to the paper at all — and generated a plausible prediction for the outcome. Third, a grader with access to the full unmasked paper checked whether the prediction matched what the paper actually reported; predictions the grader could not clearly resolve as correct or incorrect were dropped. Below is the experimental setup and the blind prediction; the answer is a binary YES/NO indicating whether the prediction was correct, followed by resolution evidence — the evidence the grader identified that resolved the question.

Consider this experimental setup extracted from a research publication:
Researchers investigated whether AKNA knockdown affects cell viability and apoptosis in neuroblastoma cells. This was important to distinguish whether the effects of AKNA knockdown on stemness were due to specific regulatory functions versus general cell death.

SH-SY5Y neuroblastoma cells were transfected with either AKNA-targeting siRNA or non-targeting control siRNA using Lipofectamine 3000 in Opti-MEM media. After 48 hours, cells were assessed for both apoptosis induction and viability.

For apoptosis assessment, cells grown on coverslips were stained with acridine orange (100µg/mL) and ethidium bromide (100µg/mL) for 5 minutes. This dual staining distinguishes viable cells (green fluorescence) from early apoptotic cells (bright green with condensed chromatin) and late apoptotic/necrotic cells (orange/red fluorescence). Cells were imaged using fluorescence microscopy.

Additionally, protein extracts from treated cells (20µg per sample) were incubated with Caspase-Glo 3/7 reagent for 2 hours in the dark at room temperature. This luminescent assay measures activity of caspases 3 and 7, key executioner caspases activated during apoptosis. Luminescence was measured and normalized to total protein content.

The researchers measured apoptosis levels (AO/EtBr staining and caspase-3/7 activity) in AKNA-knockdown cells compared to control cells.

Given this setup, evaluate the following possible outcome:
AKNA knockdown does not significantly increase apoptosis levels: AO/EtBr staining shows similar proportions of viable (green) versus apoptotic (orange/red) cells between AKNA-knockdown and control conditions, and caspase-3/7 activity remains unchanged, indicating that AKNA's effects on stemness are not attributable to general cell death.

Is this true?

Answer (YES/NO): NO